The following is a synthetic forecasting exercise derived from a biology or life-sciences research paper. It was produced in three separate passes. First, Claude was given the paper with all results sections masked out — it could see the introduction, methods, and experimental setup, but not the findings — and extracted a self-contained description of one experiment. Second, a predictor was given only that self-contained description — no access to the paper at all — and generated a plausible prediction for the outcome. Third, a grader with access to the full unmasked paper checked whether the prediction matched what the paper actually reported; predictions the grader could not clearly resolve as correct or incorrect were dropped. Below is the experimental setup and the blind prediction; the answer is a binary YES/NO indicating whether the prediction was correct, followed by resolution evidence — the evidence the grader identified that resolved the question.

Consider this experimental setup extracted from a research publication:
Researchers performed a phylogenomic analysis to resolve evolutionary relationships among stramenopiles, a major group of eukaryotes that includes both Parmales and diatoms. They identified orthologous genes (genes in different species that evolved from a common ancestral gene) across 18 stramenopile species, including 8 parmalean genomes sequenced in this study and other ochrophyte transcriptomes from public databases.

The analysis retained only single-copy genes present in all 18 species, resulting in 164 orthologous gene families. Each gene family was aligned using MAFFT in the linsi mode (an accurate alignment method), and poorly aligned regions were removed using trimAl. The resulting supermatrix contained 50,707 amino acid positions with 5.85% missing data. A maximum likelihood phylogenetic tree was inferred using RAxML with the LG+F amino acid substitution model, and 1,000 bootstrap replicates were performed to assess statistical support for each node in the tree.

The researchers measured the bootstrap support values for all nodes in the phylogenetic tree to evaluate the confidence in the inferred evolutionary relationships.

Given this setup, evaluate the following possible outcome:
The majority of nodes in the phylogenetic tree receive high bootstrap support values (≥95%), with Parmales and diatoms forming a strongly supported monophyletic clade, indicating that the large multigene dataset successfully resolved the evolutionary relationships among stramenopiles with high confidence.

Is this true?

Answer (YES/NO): YES